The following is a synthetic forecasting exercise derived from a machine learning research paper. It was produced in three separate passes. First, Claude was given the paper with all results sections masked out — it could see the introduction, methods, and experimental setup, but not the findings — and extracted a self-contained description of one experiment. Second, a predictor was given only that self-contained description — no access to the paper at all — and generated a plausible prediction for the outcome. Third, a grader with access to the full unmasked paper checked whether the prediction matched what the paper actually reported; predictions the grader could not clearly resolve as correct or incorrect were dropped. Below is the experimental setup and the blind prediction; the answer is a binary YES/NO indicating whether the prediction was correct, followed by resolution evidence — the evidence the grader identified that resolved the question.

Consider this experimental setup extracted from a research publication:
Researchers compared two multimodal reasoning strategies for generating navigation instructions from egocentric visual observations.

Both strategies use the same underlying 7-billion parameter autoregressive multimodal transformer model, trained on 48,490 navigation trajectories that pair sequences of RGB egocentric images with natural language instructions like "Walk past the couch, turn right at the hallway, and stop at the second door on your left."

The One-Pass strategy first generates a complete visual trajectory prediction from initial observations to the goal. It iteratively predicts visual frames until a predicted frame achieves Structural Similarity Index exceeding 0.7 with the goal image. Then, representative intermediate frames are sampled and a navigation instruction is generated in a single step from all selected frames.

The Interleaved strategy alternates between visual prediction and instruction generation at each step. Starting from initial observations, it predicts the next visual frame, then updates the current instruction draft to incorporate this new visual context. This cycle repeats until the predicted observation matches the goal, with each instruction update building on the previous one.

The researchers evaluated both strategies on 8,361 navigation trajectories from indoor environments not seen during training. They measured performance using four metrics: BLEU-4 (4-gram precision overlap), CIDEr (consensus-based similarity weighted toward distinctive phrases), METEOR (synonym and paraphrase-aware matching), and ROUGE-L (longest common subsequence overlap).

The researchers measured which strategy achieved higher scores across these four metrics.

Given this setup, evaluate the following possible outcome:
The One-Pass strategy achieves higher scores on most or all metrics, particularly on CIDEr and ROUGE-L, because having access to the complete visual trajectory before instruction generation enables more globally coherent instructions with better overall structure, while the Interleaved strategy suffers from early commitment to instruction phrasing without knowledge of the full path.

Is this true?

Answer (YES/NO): NO